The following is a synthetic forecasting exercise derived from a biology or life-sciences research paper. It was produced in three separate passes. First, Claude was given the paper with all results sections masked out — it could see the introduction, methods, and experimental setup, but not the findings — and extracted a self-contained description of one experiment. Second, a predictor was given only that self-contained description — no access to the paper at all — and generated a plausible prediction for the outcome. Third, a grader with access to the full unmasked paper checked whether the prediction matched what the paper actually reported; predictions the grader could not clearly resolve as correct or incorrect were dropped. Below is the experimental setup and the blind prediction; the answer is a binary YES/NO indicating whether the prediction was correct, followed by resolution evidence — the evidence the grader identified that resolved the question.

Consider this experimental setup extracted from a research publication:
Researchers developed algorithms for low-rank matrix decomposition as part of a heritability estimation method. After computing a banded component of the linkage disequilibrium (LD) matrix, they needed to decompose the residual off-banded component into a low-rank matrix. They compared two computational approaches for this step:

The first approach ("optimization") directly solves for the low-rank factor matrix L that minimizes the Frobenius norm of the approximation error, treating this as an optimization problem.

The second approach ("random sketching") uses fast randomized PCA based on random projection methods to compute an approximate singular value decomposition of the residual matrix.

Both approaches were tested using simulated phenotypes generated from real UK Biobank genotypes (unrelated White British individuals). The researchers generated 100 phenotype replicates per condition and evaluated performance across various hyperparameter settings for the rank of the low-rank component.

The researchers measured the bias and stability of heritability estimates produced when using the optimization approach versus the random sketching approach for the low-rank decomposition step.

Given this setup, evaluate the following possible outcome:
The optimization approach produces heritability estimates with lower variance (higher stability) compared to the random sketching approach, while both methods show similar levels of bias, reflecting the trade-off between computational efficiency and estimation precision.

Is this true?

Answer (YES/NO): NO